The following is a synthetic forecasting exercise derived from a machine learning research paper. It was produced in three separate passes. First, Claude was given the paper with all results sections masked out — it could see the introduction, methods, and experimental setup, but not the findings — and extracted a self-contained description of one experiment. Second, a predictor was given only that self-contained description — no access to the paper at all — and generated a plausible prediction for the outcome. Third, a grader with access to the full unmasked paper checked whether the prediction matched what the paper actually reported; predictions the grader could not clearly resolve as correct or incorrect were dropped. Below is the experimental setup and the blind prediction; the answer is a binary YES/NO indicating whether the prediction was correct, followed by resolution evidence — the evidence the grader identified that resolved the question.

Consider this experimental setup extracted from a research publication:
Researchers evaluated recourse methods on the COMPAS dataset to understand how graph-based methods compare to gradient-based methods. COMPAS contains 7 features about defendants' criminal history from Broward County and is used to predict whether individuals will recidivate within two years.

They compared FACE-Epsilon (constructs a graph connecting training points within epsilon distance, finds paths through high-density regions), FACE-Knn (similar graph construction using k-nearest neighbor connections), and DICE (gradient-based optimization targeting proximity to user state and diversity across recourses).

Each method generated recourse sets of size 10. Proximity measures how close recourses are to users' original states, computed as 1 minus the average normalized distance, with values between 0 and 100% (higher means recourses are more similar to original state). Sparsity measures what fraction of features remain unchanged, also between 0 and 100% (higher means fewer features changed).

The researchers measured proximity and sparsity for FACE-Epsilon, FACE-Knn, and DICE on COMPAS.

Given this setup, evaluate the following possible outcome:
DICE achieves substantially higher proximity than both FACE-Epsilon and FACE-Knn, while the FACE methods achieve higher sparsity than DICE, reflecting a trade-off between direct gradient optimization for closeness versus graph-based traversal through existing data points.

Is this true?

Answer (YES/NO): NO